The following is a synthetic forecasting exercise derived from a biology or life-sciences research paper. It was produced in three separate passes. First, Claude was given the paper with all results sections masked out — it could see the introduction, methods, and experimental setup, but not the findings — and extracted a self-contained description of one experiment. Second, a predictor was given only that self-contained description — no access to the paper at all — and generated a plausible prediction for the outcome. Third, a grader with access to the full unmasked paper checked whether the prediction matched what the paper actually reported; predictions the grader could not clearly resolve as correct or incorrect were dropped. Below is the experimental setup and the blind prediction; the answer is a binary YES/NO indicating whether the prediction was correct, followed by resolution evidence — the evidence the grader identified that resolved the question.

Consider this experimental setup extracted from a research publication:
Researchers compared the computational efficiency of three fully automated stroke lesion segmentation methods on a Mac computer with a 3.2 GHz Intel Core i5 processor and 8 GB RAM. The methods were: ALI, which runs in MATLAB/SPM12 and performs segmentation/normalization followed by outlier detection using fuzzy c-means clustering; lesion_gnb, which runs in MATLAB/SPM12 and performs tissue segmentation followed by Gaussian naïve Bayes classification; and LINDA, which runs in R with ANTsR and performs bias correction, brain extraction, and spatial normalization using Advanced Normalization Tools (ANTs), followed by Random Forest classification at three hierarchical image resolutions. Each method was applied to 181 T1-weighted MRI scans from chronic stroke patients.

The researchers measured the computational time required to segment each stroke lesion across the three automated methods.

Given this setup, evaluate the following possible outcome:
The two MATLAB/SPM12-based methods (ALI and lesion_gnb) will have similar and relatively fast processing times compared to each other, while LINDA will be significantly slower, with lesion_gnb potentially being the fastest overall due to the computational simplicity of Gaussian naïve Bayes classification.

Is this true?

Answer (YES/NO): YES